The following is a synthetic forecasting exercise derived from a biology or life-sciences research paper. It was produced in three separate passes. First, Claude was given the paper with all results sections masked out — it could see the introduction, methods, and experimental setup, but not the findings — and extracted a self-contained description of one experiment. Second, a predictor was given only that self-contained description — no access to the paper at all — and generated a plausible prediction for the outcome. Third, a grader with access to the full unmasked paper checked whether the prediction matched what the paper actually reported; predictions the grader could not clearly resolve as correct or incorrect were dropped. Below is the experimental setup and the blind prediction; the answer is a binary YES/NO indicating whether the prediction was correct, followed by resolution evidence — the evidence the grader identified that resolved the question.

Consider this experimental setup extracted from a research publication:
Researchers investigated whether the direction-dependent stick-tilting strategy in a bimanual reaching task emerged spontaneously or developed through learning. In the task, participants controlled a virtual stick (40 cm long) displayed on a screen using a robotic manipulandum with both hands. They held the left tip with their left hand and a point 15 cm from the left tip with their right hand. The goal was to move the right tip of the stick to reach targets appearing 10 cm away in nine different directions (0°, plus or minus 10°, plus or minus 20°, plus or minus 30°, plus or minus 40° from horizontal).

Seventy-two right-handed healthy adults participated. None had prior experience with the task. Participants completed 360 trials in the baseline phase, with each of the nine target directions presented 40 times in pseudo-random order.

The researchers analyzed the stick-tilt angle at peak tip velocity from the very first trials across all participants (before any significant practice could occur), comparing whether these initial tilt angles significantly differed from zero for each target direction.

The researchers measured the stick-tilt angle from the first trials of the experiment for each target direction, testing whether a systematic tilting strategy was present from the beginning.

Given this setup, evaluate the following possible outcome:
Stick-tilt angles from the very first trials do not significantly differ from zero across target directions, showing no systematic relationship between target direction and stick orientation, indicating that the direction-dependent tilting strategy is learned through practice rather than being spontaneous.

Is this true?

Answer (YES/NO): NO